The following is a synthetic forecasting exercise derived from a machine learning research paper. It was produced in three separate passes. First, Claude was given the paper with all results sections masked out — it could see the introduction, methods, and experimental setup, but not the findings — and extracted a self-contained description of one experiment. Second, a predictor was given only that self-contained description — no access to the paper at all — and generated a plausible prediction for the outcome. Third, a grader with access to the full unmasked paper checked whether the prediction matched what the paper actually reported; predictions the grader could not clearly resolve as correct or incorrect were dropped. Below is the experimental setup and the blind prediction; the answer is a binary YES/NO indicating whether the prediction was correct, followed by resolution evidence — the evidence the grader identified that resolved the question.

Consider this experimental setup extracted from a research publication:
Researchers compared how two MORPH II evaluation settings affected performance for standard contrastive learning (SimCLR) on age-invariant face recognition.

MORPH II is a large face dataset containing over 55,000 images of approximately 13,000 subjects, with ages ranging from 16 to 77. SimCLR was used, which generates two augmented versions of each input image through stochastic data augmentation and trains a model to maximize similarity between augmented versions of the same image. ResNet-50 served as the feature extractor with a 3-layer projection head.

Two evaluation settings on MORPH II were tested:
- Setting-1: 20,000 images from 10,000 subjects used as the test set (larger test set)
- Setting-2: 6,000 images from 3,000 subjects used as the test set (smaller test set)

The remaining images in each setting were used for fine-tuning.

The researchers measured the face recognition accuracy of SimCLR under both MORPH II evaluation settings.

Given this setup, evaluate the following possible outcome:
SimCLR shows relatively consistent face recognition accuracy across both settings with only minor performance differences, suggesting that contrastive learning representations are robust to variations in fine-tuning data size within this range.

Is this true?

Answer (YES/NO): YES